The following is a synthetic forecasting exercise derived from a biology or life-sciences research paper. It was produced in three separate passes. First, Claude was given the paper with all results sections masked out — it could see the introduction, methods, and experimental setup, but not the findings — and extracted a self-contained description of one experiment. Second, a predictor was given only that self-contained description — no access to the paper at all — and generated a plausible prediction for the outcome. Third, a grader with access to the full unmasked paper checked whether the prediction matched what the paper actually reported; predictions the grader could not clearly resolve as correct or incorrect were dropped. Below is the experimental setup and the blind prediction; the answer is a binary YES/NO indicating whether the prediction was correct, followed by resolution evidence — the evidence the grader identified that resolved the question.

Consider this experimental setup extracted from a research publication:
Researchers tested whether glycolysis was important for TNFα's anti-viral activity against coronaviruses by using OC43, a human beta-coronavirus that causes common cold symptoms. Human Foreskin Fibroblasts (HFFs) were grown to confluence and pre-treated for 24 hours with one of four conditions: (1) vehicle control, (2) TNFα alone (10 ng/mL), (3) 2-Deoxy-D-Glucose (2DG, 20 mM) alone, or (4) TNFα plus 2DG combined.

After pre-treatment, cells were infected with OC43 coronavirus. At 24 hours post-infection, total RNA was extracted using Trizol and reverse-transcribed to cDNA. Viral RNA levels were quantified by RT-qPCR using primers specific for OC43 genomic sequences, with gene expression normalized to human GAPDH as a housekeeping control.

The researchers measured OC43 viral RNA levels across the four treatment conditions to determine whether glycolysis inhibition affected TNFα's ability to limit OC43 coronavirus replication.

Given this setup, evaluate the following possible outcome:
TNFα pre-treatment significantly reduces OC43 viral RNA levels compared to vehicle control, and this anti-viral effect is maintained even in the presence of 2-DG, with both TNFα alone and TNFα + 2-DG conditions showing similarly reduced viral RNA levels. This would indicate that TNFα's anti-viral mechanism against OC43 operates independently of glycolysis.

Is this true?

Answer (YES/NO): NO